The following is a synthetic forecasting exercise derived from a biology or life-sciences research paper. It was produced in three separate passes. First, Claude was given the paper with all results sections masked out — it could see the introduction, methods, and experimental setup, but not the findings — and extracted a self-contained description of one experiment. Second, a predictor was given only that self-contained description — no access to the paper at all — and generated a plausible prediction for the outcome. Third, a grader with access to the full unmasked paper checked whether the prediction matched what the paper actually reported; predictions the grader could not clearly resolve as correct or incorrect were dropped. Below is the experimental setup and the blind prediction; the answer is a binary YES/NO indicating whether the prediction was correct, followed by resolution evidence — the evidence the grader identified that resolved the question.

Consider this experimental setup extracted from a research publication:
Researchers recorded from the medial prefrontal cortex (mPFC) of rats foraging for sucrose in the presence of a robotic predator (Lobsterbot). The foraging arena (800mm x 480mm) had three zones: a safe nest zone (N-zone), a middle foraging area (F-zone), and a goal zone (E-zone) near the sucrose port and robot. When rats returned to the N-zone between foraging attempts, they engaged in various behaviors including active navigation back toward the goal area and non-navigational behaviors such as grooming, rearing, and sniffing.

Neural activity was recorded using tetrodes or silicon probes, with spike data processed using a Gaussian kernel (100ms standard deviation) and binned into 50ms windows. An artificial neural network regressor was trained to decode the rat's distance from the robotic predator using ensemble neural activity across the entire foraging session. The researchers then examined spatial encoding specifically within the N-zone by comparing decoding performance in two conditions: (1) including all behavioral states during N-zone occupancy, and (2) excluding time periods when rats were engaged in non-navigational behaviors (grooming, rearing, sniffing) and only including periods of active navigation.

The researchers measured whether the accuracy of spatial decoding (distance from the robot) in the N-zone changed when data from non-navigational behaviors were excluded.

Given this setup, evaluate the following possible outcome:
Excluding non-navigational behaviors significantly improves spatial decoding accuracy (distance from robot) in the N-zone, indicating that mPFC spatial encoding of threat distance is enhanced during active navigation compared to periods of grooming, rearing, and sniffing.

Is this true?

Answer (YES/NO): YES